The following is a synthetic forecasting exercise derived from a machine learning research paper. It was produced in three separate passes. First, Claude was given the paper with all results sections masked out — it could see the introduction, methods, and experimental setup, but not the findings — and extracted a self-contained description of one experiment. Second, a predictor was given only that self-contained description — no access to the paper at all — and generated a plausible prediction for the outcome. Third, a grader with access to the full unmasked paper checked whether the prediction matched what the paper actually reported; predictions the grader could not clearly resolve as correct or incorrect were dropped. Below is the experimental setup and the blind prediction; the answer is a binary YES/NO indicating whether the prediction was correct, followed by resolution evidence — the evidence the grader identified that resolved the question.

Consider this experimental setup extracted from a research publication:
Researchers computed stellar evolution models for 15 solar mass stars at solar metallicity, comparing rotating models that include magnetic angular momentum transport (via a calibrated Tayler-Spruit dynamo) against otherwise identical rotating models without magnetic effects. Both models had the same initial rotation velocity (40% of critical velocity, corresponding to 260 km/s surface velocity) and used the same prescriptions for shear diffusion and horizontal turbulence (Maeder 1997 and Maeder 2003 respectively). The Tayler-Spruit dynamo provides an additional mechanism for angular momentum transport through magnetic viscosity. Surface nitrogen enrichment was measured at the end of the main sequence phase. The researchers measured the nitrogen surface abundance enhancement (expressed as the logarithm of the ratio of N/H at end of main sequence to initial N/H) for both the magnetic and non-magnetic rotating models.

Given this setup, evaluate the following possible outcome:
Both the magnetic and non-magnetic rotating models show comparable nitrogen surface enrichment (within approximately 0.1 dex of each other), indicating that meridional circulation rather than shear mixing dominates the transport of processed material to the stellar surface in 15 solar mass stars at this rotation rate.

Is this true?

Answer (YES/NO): NO